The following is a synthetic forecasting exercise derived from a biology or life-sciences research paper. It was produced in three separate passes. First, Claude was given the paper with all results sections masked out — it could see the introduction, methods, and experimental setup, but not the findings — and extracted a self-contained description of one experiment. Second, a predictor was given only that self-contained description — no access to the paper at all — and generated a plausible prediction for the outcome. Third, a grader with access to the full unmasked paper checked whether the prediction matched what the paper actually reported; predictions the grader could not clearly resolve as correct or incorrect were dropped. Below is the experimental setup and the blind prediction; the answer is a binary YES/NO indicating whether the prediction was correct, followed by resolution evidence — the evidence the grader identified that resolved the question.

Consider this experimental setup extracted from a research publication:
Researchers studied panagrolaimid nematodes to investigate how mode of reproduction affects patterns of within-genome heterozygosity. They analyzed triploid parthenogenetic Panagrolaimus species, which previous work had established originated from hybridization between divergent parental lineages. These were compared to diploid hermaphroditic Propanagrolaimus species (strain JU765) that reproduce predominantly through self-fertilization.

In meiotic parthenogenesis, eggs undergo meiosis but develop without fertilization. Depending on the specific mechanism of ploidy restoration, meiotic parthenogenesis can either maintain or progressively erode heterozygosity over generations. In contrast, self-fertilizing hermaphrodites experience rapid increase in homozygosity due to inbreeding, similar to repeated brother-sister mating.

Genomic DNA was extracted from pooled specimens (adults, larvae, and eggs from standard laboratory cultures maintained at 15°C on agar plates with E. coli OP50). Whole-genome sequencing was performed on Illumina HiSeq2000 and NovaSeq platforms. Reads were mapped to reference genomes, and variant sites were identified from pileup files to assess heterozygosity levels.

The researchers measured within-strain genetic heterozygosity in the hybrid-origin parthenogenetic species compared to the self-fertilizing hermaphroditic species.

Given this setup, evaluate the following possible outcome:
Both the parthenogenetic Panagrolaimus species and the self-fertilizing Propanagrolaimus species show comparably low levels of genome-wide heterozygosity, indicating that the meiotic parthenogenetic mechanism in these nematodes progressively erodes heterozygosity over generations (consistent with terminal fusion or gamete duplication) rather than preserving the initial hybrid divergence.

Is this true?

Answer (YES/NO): NO